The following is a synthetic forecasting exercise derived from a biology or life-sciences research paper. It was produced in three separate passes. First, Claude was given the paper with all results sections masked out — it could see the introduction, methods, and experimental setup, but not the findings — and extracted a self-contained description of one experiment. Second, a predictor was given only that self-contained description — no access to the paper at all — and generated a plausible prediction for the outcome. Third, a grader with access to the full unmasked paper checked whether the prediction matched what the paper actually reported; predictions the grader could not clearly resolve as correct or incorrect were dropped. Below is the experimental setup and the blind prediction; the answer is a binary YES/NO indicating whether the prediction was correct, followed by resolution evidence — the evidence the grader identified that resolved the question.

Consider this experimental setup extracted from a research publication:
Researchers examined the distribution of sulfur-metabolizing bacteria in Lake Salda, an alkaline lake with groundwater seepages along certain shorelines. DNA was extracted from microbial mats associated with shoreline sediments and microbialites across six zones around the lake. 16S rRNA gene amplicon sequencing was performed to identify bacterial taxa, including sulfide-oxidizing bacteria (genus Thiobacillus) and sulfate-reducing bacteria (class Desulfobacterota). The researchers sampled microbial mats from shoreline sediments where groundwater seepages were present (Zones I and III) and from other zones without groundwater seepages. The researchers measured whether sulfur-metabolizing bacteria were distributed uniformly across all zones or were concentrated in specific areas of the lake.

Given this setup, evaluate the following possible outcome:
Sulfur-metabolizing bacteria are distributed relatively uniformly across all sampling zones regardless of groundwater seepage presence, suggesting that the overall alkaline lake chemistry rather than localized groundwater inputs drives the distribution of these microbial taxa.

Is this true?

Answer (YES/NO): NO